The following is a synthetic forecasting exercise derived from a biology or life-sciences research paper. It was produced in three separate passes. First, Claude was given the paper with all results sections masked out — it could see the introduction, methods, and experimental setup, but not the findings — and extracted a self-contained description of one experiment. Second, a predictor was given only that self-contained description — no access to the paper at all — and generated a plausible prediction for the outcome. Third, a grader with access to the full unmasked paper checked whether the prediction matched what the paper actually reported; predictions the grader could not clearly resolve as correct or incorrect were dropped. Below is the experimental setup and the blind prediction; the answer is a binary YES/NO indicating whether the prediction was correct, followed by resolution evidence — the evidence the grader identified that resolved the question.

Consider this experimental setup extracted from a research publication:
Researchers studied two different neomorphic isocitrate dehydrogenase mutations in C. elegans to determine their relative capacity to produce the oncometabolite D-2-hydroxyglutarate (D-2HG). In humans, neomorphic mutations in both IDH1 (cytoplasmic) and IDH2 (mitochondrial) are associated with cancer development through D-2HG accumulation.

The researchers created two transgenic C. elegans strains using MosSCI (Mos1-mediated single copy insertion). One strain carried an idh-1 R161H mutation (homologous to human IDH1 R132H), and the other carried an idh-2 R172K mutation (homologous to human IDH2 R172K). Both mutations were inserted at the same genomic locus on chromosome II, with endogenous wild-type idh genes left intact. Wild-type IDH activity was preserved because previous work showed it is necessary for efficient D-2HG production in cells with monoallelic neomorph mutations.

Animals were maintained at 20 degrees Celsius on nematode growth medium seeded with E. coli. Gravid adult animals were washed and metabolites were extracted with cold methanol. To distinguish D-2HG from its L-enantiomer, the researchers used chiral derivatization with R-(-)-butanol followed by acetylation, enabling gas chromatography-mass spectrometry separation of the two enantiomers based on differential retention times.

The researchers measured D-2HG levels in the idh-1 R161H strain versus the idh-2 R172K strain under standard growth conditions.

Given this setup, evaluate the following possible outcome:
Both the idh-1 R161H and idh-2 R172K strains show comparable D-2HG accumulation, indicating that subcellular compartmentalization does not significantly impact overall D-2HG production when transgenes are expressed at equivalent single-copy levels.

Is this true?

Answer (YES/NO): NO